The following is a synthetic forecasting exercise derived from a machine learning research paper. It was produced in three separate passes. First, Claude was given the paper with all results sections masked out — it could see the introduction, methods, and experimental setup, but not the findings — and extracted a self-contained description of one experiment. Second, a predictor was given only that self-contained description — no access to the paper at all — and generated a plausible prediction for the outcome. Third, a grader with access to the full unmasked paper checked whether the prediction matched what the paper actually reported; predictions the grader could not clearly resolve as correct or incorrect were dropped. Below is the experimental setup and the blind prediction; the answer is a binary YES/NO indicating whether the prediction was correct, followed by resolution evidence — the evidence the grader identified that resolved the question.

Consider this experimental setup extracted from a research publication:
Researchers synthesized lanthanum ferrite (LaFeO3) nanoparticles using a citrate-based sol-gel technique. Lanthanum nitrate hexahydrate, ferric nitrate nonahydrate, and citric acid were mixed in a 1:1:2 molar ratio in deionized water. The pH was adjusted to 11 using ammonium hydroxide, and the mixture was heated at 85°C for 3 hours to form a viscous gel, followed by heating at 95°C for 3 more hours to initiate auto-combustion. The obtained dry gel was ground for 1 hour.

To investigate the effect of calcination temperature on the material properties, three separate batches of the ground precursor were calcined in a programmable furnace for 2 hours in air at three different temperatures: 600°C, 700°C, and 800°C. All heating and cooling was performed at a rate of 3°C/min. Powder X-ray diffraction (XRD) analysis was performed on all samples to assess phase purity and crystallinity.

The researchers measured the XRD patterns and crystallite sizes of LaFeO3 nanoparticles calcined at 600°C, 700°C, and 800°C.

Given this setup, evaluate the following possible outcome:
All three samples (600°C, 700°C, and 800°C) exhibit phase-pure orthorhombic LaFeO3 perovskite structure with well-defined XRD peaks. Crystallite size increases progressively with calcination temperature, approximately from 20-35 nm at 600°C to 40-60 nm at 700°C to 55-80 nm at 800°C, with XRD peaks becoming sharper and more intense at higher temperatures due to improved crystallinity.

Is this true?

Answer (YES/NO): NO